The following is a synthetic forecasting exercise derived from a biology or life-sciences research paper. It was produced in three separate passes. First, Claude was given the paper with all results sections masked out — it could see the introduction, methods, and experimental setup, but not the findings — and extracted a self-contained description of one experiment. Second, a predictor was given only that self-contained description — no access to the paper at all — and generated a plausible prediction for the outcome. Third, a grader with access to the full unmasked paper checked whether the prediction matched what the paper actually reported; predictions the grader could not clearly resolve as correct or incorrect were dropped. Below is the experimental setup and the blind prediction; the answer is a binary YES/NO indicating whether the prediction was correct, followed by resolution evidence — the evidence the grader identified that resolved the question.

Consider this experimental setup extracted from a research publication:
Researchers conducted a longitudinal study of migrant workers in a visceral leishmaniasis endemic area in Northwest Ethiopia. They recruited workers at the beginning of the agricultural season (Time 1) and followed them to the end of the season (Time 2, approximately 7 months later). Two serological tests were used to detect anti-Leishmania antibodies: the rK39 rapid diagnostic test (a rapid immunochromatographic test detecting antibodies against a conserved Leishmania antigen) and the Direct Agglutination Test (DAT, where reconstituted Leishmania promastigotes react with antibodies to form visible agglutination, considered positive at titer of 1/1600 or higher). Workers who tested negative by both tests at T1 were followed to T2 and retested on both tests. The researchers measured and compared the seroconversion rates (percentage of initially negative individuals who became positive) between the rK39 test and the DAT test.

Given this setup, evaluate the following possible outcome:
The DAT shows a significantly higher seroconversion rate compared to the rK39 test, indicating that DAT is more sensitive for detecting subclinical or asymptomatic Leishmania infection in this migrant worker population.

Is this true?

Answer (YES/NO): YES